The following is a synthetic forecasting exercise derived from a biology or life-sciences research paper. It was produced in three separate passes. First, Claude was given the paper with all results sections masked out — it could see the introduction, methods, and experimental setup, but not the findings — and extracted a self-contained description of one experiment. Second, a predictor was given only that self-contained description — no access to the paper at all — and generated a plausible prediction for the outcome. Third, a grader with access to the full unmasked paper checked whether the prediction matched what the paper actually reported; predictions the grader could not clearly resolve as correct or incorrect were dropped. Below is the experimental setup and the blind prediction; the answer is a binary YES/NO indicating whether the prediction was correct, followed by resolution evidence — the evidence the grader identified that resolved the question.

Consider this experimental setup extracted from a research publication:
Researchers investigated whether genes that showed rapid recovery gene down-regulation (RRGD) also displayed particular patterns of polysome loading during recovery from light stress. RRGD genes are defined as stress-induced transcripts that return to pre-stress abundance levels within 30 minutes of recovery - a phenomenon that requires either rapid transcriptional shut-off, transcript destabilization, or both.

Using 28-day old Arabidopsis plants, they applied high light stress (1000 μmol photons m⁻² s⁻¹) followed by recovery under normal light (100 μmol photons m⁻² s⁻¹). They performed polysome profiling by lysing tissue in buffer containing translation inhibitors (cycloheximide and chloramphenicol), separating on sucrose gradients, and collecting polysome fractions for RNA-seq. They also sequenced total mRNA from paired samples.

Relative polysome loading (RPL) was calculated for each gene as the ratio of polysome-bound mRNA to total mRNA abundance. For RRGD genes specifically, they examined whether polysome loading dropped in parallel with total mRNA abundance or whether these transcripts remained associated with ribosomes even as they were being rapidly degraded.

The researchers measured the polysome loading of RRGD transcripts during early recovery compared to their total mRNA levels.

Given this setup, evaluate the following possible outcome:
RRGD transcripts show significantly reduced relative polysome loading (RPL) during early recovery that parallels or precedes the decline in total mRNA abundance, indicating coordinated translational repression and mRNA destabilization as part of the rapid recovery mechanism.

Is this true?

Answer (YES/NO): NO